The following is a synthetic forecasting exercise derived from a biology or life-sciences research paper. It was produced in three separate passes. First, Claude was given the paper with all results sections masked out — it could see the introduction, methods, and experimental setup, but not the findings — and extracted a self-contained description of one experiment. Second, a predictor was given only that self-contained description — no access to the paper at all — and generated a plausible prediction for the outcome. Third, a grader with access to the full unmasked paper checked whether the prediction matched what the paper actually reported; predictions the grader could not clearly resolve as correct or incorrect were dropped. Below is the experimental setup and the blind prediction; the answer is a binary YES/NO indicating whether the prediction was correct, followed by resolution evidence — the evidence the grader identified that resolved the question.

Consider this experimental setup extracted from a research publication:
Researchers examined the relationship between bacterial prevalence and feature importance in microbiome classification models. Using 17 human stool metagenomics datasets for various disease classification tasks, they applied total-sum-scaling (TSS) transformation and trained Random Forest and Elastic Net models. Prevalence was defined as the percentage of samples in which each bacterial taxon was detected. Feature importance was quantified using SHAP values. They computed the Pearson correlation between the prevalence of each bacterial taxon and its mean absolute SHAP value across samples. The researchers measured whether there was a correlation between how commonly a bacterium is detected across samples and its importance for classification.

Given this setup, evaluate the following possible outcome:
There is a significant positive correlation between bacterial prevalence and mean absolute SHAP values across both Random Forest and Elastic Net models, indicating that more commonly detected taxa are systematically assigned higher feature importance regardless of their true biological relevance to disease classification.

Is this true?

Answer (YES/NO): YES